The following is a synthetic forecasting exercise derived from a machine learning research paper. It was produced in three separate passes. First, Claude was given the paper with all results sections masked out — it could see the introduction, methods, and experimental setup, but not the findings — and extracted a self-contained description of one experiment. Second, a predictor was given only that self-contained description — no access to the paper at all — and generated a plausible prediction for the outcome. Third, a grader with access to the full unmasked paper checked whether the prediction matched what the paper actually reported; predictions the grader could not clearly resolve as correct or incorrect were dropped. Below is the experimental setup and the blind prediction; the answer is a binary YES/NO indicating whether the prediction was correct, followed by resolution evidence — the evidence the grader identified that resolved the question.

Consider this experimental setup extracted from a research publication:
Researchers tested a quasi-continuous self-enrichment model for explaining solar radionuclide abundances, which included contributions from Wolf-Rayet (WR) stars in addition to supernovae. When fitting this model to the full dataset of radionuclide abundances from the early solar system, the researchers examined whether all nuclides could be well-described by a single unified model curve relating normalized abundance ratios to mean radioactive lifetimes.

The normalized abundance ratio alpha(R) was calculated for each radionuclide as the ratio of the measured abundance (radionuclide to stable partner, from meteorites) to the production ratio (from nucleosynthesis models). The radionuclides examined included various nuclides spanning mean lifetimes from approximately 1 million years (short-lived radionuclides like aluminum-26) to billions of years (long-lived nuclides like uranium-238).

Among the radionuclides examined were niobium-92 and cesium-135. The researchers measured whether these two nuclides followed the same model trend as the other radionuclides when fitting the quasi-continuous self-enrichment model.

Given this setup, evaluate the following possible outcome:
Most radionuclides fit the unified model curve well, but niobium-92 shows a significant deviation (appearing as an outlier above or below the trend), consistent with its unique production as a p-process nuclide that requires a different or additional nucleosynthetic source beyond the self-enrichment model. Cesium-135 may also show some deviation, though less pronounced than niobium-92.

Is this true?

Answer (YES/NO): NO